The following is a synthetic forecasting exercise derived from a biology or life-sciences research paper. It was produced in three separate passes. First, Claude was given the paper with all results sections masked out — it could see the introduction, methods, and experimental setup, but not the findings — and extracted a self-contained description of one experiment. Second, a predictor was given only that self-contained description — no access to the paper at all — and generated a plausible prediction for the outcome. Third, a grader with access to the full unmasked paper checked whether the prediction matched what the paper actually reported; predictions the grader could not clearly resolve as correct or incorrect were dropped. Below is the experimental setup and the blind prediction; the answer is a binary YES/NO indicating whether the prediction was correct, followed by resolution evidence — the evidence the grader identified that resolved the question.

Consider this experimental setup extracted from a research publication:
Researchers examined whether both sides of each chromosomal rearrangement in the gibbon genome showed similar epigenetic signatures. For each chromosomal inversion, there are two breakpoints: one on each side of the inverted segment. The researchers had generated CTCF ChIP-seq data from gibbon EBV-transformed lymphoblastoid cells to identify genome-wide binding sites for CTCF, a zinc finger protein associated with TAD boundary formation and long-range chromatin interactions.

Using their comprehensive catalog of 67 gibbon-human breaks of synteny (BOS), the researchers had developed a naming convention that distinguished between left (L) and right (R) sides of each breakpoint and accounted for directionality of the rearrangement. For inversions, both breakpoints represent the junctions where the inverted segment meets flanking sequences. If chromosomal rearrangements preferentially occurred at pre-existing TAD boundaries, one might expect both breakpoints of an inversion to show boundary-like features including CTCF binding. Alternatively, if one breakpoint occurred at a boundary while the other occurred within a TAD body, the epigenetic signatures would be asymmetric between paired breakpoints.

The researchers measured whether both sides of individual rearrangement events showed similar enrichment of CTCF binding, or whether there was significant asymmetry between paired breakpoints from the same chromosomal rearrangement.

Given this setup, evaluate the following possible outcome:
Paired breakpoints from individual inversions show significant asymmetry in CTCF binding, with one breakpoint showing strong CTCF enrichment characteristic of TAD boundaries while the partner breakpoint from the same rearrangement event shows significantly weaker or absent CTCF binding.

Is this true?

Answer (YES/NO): NO